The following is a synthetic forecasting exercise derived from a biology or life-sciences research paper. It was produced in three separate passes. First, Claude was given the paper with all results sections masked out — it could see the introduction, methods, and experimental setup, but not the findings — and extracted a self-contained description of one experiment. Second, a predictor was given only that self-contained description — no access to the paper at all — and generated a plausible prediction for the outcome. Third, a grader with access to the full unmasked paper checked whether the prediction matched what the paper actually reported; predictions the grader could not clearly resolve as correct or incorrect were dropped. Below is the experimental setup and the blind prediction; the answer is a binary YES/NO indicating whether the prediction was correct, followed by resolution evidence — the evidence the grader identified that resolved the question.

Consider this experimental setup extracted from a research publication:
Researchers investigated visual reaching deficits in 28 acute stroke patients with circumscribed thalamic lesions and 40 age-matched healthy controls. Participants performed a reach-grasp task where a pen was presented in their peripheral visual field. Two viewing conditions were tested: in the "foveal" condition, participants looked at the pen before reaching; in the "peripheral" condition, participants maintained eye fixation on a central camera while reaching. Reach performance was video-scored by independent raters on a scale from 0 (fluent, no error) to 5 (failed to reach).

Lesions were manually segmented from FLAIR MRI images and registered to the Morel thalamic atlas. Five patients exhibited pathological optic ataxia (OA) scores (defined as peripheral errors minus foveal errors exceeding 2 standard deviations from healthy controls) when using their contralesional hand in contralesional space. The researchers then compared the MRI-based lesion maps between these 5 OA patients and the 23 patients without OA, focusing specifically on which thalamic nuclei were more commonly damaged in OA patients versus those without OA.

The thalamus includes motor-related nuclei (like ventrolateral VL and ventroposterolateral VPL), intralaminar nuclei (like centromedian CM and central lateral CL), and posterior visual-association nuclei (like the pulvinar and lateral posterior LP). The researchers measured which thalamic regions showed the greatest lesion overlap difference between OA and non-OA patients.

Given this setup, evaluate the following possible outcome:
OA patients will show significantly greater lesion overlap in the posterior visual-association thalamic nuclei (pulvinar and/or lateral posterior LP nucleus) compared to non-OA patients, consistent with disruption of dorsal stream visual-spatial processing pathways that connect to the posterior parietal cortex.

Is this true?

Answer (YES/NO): NO